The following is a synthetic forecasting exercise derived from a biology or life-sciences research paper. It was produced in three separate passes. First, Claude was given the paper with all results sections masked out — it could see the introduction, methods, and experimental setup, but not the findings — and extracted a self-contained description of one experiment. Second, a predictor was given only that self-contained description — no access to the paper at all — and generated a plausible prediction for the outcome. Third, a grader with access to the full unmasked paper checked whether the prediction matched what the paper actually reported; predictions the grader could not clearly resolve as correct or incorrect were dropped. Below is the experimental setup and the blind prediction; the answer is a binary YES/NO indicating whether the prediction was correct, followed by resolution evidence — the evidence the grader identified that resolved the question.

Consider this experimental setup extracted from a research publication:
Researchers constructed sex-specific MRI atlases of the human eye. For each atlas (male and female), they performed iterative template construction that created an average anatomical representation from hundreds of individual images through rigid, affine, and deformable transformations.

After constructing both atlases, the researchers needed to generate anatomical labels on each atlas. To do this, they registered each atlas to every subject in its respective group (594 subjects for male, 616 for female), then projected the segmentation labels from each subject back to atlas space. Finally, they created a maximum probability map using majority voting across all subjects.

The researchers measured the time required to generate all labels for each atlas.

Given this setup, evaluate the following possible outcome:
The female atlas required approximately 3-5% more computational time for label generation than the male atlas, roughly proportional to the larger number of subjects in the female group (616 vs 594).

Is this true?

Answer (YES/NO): NO